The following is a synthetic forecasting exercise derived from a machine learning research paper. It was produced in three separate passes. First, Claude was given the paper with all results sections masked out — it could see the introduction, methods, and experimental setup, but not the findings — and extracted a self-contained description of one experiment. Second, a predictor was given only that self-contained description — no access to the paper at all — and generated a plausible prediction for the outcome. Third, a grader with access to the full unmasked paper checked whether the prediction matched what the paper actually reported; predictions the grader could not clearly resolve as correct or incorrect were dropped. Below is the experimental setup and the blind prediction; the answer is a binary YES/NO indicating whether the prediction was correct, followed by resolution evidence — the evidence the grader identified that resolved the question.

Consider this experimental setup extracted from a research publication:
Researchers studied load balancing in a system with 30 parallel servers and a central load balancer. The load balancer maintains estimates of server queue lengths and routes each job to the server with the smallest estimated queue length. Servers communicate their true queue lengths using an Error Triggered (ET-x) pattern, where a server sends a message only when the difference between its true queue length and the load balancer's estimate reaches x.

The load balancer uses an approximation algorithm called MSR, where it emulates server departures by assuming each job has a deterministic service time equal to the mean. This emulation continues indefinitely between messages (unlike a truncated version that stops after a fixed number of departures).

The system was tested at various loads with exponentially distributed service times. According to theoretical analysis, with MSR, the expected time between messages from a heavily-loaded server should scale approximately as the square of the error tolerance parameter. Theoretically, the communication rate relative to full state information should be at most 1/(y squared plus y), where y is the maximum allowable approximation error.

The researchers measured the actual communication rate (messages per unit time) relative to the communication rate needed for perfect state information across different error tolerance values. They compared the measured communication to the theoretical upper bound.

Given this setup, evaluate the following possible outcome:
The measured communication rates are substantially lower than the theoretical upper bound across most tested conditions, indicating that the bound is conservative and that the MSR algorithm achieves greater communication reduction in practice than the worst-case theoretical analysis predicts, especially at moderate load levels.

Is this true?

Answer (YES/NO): NO